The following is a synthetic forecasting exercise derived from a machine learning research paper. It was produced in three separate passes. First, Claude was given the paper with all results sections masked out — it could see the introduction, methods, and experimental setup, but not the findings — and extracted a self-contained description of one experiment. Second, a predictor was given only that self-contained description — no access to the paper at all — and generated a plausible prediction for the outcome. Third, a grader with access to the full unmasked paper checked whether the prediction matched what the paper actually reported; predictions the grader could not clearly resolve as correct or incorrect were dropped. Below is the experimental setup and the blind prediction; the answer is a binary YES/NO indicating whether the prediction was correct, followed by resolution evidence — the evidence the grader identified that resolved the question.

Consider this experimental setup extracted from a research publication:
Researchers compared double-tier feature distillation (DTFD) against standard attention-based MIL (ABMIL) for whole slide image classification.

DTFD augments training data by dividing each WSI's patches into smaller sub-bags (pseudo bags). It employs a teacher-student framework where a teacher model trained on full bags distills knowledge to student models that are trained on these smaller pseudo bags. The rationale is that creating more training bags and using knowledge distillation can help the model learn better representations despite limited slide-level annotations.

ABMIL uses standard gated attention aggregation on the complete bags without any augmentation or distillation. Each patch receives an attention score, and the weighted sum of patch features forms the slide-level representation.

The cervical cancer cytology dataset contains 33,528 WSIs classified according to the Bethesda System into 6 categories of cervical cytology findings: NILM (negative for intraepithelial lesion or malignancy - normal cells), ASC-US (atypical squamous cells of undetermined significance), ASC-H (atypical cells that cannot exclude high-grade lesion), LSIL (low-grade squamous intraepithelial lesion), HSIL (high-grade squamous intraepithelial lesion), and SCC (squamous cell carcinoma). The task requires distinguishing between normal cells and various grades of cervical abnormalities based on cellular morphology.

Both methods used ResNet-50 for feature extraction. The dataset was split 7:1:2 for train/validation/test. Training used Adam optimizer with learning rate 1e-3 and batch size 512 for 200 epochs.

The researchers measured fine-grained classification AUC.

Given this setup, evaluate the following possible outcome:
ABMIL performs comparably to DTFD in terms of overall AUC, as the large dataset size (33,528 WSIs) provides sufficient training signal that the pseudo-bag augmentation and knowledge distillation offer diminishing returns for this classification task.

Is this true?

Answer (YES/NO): NO